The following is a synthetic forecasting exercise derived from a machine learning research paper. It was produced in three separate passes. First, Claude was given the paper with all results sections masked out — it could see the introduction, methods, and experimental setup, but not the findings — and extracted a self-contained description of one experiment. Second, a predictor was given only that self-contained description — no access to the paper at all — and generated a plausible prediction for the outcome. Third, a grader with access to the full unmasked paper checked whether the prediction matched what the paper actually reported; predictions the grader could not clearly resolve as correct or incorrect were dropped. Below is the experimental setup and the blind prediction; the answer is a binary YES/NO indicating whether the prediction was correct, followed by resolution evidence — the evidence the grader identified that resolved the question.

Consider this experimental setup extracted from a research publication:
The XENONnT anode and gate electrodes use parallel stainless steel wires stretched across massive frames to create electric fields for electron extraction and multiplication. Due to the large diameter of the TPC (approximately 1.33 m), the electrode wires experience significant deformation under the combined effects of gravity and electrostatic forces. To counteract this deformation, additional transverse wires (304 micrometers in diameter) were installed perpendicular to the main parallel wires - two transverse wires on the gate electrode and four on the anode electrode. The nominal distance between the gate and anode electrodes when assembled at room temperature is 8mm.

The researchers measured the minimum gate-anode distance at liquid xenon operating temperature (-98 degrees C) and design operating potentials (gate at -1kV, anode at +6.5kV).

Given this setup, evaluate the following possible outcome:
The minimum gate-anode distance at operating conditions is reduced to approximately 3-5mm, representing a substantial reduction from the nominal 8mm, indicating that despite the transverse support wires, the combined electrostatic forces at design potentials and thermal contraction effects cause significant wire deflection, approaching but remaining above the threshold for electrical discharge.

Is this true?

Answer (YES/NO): NO